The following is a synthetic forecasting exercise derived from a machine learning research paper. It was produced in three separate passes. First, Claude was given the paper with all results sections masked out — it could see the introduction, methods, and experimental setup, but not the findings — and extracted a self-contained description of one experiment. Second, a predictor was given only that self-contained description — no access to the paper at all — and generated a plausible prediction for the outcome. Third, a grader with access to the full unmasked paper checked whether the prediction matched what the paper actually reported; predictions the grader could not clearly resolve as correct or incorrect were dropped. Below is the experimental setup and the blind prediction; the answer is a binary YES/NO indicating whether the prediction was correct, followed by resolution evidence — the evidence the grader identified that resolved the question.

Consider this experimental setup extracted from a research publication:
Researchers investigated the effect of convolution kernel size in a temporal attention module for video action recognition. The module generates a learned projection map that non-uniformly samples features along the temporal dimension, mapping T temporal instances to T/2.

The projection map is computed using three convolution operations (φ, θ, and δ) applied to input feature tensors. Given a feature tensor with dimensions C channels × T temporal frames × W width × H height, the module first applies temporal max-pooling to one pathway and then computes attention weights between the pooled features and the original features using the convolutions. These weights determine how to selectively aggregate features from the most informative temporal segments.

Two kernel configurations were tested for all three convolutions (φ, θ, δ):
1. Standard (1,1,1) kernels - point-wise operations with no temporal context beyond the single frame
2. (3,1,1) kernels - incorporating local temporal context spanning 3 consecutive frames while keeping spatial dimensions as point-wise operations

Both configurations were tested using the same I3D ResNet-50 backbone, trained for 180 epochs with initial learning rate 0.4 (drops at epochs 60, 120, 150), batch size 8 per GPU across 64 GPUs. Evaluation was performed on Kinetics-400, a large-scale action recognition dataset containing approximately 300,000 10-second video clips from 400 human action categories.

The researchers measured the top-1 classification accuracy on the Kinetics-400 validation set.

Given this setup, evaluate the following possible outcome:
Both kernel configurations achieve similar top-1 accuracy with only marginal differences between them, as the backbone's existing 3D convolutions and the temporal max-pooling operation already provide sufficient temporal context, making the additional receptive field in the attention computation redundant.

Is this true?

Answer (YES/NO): NO